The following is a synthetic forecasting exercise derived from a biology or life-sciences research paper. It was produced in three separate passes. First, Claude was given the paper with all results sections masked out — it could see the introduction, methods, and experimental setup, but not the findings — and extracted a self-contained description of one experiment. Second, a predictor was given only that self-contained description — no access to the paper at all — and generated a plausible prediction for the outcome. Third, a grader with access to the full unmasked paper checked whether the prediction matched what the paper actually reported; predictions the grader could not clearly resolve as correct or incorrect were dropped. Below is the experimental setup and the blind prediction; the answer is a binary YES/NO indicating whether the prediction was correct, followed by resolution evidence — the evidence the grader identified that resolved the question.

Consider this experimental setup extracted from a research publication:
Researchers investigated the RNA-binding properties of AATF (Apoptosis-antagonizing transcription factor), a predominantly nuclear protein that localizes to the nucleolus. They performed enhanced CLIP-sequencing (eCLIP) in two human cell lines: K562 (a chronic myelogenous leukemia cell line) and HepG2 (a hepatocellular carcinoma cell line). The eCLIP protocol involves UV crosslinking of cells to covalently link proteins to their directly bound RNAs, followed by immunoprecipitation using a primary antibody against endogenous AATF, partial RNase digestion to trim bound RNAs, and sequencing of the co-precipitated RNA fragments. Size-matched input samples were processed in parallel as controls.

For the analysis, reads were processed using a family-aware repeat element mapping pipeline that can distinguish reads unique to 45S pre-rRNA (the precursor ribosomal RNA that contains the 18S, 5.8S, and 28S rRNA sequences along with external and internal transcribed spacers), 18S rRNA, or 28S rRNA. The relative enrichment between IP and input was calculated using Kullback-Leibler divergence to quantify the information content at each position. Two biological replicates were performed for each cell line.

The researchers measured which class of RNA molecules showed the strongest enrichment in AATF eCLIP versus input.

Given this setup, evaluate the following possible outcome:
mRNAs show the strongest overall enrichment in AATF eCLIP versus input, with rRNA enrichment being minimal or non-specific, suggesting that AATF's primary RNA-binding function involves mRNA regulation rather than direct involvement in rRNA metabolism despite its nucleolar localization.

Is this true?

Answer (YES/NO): NO